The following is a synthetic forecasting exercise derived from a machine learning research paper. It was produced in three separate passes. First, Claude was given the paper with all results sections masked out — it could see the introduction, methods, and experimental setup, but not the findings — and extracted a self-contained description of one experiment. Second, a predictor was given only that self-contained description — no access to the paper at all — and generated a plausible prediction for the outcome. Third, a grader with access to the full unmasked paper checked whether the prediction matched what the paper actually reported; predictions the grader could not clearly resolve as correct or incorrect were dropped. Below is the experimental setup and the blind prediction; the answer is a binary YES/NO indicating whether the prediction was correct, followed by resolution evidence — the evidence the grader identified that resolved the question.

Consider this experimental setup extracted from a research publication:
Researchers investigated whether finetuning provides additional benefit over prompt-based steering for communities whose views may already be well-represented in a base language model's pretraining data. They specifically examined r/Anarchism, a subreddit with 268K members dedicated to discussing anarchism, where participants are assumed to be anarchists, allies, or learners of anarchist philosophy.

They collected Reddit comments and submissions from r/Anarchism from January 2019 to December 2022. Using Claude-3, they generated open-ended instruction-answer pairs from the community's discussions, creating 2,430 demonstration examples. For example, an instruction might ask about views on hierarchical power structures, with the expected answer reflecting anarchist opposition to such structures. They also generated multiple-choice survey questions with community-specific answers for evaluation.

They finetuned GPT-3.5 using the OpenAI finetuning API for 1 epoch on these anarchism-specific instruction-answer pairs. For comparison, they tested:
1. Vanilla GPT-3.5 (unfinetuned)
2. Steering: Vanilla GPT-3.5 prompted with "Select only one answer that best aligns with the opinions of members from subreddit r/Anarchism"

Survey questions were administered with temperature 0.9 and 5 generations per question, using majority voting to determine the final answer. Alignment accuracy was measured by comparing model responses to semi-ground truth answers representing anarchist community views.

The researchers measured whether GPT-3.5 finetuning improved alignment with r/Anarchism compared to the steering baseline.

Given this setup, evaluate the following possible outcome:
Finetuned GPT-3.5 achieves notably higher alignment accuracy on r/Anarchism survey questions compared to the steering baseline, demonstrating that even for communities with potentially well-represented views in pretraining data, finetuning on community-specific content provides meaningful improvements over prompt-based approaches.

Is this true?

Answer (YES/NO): NO